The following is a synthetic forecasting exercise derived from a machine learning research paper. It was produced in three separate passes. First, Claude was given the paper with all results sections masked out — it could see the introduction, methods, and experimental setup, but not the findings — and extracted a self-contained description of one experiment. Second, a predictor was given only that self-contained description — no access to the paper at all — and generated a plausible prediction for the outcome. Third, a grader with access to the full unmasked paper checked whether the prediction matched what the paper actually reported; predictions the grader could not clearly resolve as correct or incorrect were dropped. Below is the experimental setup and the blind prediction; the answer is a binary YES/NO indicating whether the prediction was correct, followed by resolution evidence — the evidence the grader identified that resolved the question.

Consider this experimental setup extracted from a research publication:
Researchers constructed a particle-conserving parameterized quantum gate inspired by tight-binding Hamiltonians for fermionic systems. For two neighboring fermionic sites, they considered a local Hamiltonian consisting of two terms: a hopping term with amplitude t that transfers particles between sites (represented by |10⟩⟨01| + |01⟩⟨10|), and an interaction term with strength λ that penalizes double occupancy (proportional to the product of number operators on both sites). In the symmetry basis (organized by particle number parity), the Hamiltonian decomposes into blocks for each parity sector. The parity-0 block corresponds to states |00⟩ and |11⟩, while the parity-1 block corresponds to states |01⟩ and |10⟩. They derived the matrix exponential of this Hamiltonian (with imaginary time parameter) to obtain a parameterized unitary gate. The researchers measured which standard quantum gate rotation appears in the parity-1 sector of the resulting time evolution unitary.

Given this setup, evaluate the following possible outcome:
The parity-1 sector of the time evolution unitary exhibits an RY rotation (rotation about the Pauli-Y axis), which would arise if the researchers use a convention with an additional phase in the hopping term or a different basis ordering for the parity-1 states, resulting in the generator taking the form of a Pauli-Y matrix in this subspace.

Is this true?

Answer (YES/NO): NO